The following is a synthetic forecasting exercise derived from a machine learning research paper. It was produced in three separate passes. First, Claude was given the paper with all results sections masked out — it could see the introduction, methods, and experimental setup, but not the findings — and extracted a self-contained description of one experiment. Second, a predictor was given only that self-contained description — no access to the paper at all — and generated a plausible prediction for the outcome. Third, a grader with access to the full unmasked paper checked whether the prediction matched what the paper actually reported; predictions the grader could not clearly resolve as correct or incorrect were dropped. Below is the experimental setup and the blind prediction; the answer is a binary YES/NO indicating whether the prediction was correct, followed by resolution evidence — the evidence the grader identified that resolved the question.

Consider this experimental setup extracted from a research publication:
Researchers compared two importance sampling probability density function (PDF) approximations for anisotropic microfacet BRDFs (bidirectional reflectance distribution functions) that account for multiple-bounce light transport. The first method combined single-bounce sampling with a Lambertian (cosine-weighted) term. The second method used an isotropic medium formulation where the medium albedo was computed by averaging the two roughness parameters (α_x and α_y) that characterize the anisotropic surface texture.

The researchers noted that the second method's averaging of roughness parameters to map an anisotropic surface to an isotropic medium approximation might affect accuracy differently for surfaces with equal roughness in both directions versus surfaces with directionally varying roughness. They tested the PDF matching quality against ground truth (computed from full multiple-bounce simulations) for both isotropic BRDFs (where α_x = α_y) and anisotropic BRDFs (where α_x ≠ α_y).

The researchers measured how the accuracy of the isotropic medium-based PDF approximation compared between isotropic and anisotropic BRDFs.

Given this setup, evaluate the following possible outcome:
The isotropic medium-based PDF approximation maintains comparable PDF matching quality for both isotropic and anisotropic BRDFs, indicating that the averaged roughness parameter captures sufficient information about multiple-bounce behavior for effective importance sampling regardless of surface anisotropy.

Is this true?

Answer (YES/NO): NO